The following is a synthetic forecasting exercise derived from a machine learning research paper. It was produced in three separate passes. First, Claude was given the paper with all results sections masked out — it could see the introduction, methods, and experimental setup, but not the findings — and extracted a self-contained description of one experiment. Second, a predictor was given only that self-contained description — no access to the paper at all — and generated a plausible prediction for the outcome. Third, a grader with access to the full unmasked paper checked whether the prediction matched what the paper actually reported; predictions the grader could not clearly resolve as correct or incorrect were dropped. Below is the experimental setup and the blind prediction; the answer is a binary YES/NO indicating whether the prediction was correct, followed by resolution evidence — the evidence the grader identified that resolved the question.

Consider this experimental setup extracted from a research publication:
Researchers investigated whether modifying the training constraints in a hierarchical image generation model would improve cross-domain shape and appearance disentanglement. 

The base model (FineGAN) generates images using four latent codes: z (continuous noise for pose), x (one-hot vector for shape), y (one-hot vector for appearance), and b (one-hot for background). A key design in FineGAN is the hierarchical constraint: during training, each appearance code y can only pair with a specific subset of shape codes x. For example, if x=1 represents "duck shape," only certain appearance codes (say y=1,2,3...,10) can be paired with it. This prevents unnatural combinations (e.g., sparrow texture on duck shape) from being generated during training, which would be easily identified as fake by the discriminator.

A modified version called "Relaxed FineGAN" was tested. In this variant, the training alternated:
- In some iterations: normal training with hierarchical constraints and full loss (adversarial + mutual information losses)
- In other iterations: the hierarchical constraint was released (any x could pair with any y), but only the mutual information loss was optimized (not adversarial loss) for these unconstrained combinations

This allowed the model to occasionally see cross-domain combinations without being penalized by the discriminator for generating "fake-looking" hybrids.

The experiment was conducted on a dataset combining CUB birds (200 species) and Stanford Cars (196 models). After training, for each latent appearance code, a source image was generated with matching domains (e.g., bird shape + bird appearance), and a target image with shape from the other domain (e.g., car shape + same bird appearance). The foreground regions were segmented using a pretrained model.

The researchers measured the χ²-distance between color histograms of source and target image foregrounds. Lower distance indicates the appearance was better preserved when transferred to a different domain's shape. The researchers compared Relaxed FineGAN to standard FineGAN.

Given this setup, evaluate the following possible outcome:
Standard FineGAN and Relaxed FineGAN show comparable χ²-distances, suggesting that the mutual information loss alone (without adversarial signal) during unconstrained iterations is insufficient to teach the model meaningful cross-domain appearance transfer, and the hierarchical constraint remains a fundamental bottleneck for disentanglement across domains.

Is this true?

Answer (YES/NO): NO